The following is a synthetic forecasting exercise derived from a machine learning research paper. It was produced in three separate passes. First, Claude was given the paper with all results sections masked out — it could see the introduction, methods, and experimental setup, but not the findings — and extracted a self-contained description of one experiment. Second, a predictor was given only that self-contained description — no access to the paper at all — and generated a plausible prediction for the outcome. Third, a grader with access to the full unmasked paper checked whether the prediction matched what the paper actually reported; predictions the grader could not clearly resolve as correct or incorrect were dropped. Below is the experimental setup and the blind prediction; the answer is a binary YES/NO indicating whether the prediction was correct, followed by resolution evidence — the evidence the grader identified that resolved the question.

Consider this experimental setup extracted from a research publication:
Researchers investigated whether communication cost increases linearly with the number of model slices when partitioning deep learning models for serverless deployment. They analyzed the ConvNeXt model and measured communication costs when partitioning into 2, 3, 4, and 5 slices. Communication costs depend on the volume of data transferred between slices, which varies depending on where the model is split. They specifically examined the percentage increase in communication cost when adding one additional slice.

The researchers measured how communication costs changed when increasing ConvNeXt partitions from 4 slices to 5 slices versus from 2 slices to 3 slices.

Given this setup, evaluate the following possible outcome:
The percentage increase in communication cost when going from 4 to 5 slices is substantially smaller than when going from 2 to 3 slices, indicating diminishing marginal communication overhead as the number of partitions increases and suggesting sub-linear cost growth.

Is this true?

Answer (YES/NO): NO